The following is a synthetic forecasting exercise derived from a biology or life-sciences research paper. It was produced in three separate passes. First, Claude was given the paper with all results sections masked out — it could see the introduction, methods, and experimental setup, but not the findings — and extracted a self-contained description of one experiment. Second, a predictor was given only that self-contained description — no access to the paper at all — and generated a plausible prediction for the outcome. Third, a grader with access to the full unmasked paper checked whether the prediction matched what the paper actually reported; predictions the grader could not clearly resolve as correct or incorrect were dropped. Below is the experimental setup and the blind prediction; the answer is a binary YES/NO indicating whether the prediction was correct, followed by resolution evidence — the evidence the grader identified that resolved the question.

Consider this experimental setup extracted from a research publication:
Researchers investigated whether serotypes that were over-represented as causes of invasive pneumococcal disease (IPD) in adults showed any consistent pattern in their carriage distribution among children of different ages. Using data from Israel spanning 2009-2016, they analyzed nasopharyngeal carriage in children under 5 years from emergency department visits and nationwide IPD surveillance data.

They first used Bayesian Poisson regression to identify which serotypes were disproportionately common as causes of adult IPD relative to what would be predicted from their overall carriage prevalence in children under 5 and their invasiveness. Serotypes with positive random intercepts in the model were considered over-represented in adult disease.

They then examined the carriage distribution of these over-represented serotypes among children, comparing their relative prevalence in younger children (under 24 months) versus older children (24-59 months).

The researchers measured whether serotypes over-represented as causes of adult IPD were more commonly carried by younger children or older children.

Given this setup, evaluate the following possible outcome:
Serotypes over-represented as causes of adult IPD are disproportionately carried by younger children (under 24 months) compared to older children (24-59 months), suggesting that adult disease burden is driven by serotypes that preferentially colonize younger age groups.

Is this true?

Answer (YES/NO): NO